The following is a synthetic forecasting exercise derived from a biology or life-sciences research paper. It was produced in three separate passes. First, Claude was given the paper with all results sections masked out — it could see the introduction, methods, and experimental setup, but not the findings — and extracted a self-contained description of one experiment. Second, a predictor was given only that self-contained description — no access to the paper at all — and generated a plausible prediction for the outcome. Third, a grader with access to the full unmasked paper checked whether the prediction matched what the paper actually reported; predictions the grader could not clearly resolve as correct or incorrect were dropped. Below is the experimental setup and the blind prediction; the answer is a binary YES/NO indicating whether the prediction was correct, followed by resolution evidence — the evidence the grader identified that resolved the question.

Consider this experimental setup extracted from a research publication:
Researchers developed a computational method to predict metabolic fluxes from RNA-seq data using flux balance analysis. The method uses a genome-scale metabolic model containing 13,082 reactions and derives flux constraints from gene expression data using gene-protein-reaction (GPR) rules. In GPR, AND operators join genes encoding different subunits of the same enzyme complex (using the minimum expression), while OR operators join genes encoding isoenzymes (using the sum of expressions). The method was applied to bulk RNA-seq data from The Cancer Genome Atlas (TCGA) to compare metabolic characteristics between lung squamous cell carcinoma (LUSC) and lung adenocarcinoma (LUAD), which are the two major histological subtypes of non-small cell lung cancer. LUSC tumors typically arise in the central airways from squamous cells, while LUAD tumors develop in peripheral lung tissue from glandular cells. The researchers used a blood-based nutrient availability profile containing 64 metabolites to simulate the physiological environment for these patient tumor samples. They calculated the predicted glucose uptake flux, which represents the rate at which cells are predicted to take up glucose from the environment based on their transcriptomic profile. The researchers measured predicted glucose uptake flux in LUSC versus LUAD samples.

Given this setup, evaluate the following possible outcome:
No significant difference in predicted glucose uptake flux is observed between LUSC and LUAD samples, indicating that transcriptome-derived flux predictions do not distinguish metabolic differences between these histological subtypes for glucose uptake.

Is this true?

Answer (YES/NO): NO